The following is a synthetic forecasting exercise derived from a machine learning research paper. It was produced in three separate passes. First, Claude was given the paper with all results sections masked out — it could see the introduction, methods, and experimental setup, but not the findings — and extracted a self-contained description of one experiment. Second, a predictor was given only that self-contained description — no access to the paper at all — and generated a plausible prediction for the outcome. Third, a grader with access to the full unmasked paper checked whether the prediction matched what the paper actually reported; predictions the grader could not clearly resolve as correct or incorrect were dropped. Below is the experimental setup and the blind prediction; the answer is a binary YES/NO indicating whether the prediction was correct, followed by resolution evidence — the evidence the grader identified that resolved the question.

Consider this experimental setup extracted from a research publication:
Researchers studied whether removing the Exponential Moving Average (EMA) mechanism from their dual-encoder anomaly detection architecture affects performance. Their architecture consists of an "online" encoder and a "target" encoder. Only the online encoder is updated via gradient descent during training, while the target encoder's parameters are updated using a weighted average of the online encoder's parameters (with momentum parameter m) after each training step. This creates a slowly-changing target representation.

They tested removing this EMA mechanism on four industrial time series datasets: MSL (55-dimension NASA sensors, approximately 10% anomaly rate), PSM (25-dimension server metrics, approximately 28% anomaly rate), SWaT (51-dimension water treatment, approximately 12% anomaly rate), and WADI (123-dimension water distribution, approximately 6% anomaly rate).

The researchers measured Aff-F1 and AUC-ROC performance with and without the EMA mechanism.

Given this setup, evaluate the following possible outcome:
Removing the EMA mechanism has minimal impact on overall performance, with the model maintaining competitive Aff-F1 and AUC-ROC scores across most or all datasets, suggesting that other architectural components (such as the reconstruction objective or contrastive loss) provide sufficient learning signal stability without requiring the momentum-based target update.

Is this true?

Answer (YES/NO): NO